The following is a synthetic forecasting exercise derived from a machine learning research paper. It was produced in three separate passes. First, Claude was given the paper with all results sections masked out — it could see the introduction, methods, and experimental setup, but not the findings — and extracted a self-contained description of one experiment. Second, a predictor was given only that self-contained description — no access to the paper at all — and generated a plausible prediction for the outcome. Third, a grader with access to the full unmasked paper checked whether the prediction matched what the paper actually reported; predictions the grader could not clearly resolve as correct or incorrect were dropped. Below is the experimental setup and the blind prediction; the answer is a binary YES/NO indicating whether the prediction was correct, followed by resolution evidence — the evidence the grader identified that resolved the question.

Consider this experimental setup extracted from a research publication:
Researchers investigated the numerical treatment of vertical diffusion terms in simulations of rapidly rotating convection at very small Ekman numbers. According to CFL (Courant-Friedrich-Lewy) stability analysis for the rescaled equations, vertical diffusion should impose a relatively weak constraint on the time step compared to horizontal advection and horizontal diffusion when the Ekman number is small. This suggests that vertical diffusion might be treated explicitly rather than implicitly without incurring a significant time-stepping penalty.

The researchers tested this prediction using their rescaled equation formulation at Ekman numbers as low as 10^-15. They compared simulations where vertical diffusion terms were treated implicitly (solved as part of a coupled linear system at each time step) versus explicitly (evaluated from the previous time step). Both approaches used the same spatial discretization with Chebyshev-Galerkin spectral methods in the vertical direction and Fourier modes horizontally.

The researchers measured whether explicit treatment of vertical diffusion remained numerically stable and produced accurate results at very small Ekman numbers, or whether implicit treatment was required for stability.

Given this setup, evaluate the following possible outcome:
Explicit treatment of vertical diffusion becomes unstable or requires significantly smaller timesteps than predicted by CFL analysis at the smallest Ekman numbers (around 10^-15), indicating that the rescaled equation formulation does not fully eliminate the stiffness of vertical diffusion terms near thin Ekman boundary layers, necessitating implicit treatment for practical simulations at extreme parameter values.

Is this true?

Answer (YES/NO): NO